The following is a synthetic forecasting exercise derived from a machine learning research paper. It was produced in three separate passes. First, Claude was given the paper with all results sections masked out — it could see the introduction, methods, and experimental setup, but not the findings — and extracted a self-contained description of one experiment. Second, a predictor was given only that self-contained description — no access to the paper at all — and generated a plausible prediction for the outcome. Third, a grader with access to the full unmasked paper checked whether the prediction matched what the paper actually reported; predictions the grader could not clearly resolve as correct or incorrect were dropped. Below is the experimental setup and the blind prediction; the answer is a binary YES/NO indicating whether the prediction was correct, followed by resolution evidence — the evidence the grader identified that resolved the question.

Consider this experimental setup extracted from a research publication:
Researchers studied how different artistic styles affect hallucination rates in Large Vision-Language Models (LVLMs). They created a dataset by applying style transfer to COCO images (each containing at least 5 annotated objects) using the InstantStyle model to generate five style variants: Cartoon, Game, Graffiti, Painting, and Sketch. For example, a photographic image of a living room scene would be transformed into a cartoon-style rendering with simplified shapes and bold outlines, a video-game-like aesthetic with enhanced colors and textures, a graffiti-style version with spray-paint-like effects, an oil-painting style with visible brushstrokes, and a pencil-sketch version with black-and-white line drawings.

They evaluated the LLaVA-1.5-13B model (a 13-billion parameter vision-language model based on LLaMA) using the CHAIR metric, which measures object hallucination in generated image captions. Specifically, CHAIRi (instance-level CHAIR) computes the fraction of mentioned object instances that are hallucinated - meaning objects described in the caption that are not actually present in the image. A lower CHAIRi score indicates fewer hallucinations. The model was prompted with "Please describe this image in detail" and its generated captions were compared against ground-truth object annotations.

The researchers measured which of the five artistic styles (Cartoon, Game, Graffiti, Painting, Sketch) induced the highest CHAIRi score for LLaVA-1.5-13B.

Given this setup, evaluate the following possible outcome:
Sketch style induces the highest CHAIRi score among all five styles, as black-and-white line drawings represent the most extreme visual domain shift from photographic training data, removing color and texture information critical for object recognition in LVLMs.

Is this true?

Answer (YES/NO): NO